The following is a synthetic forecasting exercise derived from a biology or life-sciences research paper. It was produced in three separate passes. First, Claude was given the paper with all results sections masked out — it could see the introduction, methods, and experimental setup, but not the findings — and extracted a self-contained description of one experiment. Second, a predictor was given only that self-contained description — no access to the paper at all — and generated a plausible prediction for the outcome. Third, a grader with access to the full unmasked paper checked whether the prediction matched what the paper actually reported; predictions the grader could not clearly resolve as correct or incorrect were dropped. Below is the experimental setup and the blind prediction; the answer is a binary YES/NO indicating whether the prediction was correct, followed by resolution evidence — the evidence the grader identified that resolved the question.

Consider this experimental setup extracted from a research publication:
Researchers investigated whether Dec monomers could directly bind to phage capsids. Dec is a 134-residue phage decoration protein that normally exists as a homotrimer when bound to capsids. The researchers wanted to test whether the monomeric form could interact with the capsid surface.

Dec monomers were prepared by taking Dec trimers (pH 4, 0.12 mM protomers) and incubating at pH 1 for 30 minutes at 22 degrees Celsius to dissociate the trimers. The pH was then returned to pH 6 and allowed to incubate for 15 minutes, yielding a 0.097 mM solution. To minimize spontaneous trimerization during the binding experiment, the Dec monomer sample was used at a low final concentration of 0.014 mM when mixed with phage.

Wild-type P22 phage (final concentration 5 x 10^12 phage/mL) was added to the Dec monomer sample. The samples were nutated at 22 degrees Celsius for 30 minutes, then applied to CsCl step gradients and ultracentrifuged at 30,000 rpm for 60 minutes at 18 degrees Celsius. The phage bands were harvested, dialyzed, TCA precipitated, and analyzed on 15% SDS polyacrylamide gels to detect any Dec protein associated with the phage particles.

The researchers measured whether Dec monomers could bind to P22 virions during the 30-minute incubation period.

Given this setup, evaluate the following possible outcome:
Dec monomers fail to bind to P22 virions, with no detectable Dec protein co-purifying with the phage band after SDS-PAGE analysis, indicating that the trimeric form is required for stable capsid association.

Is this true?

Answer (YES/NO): NO